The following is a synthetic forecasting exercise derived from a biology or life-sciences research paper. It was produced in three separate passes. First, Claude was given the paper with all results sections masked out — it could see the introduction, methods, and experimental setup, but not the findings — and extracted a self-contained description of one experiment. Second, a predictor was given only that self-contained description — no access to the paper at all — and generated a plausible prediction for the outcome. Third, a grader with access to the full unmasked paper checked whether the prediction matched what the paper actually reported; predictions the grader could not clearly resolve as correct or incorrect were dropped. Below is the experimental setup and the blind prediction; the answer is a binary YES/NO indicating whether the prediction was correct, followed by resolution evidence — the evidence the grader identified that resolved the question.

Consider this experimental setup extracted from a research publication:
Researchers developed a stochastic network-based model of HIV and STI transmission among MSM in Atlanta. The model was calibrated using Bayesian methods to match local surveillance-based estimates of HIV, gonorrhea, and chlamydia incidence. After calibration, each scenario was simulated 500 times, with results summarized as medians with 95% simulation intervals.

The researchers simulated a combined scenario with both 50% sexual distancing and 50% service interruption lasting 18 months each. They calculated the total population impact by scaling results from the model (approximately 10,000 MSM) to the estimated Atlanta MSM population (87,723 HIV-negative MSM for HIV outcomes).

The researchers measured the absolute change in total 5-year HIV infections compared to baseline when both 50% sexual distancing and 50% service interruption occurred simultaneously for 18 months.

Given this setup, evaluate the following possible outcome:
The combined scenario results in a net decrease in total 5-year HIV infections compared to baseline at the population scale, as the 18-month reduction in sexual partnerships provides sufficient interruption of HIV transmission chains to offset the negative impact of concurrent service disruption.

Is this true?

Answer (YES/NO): YES